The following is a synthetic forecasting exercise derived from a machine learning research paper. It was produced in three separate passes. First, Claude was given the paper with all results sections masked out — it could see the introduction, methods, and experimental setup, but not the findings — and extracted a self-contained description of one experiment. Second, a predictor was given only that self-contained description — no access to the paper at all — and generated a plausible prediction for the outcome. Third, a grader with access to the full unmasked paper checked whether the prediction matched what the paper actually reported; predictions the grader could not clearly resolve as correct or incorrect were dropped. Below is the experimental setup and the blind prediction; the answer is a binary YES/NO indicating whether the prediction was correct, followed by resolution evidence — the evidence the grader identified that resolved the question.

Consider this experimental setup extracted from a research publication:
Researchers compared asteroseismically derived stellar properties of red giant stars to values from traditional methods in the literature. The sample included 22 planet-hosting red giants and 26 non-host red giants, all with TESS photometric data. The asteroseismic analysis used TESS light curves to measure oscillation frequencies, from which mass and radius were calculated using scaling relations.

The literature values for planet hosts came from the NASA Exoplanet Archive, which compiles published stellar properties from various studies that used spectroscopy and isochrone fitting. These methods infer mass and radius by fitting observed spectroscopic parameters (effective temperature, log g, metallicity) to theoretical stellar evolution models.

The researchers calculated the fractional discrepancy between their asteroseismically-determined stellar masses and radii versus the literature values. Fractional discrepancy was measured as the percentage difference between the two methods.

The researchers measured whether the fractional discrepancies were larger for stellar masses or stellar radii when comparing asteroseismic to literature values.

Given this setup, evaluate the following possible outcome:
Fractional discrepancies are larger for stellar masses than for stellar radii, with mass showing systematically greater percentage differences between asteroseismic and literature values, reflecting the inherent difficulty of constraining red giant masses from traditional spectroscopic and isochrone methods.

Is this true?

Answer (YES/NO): NO